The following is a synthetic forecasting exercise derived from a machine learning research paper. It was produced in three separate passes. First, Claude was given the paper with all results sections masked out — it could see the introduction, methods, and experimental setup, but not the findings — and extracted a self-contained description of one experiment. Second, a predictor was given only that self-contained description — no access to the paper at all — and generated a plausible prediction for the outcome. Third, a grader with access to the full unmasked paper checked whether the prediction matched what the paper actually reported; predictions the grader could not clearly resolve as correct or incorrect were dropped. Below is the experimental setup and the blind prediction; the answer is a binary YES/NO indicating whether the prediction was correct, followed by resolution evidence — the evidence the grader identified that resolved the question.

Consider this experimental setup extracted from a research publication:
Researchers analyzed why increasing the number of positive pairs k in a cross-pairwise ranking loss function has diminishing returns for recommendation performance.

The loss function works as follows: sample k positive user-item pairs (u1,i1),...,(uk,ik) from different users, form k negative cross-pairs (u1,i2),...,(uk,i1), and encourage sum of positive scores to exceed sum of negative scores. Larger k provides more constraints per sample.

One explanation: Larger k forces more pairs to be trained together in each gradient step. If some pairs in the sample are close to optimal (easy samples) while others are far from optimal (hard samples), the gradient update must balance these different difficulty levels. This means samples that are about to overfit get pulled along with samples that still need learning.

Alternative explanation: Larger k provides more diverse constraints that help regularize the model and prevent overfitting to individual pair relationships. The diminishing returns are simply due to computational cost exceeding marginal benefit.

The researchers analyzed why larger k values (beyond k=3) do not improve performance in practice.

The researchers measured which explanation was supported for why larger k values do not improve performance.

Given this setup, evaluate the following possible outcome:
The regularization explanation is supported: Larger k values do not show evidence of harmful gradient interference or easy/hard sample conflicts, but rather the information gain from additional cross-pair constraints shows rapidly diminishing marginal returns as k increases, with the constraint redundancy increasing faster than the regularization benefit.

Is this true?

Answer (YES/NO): NO